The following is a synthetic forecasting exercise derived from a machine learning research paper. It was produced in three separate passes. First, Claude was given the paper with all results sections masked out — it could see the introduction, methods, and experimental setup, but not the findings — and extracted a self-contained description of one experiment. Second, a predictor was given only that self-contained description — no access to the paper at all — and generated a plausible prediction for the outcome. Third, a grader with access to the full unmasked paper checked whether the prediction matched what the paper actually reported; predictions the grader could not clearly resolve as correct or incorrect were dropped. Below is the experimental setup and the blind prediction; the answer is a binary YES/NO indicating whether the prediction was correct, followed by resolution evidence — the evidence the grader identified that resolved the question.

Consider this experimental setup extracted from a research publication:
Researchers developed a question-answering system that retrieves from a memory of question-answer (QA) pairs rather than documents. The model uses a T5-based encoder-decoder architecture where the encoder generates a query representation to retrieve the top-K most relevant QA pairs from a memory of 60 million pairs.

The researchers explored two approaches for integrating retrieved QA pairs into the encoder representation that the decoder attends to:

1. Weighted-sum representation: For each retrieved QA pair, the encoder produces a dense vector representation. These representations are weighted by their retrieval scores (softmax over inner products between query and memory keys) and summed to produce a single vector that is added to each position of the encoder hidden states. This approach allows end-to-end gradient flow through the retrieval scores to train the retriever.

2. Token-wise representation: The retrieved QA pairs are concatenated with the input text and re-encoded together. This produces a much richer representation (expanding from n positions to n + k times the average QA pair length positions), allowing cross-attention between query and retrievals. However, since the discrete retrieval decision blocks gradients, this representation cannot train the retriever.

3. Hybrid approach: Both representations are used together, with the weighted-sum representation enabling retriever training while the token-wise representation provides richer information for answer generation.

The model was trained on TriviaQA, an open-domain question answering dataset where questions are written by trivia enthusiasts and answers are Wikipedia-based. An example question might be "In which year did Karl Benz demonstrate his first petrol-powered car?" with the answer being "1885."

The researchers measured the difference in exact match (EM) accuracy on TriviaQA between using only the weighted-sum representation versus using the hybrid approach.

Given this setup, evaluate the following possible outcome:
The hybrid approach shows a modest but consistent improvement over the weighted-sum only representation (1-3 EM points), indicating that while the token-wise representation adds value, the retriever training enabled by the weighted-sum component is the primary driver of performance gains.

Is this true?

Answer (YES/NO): NO